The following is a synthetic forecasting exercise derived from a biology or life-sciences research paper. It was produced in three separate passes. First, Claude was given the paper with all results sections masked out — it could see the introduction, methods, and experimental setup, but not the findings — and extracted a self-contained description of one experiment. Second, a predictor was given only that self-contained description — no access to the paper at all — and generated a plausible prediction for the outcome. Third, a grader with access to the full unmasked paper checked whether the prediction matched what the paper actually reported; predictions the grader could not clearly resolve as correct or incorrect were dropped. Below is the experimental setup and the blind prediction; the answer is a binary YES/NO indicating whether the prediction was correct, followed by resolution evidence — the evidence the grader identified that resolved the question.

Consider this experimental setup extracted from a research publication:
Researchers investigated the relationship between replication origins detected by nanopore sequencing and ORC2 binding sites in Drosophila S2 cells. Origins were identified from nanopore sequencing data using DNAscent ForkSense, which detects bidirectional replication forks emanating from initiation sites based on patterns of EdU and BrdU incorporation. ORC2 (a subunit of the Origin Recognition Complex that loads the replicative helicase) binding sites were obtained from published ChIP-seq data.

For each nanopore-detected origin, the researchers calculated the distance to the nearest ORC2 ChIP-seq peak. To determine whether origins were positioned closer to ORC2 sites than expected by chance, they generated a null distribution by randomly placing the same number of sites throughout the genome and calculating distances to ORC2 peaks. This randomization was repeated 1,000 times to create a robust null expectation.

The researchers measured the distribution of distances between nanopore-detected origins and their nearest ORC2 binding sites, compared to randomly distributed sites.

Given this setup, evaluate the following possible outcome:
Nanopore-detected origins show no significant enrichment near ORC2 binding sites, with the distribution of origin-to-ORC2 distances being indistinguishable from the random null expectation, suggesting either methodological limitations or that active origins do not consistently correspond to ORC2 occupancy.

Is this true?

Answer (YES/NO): NO